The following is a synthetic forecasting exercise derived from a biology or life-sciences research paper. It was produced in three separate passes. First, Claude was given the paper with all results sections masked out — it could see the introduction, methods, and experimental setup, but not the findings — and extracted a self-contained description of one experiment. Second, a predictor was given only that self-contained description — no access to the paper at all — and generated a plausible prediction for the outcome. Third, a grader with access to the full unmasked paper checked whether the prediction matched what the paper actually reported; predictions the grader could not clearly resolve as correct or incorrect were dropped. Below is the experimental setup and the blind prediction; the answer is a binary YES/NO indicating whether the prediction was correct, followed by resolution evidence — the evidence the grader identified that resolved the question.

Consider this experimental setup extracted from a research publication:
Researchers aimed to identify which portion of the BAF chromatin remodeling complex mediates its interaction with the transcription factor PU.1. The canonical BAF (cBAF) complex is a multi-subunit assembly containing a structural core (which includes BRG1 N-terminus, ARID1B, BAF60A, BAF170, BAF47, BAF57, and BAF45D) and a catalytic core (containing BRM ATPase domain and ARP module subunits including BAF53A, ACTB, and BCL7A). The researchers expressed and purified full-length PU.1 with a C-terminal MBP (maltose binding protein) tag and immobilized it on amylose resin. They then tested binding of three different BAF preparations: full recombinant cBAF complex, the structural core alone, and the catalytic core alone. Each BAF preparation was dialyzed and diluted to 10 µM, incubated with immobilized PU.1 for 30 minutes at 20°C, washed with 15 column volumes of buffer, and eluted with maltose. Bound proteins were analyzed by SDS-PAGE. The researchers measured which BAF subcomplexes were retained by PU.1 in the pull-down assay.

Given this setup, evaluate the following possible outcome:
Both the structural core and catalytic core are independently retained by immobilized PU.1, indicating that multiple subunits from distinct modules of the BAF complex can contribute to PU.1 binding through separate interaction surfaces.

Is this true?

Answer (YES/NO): NO